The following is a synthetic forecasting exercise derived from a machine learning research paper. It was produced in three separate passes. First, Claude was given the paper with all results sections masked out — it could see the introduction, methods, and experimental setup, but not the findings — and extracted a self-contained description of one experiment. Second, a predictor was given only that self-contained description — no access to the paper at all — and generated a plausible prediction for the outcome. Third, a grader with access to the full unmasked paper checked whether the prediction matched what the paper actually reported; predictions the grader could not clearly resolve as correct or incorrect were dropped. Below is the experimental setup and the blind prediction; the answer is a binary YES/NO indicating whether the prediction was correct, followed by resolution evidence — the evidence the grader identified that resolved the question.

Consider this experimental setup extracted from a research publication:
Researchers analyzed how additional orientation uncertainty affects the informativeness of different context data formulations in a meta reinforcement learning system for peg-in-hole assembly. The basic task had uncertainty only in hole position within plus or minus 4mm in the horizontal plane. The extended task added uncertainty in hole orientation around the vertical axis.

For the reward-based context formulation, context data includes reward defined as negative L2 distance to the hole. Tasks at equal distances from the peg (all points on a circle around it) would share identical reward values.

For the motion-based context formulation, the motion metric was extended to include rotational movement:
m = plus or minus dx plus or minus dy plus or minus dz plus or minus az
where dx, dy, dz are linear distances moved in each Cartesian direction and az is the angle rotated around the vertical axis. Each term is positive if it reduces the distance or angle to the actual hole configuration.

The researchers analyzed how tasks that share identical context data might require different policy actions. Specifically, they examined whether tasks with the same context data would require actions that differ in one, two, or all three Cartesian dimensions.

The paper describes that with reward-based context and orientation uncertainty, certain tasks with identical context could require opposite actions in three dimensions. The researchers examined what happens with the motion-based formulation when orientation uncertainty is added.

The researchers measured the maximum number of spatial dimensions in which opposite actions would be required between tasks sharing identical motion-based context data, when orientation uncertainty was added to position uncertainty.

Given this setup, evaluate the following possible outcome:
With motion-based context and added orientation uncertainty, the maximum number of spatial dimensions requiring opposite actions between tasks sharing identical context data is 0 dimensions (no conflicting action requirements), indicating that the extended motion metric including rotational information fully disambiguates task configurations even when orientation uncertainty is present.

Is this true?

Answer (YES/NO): NO